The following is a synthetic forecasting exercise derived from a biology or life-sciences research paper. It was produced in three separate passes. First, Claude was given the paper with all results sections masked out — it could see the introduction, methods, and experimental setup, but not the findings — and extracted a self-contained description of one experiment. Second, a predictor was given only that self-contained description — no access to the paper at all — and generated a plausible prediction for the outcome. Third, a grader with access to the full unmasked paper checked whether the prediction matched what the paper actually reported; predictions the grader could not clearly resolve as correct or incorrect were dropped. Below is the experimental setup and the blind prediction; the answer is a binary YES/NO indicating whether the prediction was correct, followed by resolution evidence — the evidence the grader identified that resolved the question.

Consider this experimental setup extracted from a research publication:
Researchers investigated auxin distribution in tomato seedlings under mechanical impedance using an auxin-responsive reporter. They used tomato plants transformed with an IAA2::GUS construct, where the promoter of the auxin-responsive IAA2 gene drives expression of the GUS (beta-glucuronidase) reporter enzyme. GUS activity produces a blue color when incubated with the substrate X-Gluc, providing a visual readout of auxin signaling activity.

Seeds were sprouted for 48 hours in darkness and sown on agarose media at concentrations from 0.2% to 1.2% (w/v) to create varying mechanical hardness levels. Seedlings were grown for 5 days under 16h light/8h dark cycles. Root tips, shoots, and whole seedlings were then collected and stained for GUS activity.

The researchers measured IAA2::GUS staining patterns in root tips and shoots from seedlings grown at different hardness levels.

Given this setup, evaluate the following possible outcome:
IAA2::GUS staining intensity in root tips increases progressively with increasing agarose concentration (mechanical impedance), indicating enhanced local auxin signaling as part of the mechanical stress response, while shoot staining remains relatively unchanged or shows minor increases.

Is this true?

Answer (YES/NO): NO